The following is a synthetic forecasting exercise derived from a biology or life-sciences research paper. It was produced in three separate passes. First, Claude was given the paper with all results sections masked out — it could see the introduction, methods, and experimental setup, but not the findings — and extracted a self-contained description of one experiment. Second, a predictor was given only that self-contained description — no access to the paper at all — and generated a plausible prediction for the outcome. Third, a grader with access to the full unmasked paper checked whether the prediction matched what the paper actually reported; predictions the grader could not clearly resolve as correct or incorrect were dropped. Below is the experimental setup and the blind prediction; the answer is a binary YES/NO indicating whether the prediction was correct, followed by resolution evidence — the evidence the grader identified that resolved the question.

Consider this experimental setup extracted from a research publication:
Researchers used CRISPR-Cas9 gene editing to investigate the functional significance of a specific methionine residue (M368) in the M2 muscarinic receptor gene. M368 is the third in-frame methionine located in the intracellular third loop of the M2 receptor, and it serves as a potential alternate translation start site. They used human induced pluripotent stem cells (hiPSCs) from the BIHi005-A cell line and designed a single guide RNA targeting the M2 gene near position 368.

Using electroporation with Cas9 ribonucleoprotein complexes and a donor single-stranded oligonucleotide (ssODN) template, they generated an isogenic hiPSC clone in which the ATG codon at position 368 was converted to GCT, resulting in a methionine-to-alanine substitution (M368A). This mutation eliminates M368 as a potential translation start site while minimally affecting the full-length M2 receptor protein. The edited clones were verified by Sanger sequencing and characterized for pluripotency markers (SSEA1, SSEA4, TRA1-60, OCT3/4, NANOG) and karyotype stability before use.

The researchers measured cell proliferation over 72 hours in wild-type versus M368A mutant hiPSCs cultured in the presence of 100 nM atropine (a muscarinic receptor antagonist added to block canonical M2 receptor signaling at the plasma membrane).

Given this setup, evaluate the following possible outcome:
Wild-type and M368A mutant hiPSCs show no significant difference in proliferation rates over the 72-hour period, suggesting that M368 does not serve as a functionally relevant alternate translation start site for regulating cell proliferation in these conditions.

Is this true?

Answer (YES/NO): NO